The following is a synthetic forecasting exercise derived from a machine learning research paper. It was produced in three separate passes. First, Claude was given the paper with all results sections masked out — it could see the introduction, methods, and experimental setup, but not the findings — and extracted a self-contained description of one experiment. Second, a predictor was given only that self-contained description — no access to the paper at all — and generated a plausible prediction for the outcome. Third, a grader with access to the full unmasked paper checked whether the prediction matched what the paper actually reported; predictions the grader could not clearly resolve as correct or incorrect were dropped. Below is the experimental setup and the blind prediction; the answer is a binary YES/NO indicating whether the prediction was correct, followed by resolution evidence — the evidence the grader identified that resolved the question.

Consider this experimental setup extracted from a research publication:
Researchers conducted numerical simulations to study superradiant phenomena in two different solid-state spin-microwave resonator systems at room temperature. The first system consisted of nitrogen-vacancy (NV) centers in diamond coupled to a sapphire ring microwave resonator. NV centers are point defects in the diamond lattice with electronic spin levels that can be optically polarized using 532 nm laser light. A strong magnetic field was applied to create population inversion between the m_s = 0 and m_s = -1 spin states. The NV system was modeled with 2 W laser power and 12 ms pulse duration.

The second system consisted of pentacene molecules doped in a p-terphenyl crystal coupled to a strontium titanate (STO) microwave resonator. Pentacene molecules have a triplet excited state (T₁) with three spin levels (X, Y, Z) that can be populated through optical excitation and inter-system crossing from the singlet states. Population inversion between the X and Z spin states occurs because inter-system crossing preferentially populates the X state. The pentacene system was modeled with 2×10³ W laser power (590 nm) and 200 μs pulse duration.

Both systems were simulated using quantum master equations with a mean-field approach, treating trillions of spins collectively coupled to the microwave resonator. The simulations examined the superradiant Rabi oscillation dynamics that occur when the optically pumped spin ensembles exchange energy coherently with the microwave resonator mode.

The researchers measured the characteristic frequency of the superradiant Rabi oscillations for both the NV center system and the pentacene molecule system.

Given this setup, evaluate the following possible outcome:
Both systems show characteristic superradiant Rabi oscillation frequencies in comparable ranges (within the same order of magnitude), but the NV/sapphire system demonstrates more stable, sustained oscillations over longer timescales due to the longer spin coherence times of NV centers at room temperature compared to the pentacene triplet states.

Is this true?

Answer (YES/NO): NO